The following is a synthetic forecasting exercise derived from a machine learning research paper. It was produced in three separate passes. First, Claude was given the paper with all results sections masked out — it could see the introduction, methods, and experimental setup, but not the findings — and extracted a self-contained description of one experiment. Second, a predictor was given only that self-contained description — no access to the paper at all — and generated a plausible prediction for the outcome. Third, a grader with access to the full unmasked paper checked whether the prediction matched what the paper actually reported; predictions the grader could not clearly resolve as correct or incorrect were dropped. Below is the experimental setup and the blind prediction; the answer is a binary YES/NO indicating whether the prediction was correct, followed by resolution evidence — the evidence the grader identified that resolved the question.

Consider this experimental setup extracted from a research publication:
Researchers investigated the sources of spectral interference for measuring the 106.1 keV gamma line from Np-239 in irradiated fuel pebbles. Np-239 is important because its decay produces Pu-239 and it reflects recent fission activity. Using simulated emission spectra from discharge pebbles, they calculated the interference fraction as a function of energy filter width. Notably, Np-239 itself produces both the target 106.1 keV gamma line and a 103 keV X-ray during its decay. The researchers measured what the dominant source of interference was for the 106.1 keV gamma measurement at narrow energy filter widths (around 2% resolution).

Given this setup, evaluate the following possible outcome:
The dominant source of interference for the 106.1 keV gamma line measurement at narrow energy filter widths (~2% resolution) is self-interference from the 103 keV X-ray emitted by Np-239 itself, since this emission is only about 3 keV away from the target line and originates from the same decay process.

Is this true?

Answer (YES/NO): YES